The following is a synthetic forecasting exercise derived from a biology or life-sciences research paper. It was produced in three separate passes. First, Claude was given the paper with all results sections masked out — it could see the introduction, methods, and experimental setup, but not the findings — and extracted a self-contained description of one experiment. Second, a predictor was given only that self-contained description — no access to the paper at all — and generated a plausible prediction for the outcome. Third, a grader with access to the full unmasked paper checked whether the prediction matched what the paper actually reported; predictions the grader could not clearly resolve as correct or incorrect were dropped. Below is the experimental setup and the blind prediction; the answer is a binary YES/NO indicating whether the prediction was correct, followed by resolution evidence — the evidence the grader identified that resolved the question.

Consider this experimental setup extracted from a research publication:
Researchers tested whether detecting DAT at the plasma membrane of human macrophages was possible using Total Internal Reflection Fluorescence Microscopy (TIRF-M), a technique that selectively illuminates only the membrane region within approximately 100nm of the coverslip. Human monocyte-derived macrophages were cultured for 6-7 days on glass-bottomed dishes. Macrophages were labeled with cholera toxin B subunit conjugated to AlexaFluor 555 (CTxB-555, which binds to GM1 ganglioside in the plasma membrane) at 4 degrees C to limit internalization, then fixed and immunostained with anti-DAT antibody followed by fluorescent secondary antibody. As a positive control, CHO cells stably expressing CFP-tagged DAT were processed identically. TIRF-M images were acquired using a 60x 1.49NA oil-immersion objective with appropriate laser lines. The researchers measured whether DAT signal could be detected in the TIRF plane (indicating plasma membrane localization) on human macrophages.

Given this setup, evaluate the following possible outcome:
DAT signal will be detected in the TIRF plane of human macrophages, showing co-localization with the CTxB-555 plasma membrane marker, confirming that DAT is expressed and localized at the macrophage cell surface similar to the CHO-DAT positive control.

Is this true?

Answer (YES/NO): YES